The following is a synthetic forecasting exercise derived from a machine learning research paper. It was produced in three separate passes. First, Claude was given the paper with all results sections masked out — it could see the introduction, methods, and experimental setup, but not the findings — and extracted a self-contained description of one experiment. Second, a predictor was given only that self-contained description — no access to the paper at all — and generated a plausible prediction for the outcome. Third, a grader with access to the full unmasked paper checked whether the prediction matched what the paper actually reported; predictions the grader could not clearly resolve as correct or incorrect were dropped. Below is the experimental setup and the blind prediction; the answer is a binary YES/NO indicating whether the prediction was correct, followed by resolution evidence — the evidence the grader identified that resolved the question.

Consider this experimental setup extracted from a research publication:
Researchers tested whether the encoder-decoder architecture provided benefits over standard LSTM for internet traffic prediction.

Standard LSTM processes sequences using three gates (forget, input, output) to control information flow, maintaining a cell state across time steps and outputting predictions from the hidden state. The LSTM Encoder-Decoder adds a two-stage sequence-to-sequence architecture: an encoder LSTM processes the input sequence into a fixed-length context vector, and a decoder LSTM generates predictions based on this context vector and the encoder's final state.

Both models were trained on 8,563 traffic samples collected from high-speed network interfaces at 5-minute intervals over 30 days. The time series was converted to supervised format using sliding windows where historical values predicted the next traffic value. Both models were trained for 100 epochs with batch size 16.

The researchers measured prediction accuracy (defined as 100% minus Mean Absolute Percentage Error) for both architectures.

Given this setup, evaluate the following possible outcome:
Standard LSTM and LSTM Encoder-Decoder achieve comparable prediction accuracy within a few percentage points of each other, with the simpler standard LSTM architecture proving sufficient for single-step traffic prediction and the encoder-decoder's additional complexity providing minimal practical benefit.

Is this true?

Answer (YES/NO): NO